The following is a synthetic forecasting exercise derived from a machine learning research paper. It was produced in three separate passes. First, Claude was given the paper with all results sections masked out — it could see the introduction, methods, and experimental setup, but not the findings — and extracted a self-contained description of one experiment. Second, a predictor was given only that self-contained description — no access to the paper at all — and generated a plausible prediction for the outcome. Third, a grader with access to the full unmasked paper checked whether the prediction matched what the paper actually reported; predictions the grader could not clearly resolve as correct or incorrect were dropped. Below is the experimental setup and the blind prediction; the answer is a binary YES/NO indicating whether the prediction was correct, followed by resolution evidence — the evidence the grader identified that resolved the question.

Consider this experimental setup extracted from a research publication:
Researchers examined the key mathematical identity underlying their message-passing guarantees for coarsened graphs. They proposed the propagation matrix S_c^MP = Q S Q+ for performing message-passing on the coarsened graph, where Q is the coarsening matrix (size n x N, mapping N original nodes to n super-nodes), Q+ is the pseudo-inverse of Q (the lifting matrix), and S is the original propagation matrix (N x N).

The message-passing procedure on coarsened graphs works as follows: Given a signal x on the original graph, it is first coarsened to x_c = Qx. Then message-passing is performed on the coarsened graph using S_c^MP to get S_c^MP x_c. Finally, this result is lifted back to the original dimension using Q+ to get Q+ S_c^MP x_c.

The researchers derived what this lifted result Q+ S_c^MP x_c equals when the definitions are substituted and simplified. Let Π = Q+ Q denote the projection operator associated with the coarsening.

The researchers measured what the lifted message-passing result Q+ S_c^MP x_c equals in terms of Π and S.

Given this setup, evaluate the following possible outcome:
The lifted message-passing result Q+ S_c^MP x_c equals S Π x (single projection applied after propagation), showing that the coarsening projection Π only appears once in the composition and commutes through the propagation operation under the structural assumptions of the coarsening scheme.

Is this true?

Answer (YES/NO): NO